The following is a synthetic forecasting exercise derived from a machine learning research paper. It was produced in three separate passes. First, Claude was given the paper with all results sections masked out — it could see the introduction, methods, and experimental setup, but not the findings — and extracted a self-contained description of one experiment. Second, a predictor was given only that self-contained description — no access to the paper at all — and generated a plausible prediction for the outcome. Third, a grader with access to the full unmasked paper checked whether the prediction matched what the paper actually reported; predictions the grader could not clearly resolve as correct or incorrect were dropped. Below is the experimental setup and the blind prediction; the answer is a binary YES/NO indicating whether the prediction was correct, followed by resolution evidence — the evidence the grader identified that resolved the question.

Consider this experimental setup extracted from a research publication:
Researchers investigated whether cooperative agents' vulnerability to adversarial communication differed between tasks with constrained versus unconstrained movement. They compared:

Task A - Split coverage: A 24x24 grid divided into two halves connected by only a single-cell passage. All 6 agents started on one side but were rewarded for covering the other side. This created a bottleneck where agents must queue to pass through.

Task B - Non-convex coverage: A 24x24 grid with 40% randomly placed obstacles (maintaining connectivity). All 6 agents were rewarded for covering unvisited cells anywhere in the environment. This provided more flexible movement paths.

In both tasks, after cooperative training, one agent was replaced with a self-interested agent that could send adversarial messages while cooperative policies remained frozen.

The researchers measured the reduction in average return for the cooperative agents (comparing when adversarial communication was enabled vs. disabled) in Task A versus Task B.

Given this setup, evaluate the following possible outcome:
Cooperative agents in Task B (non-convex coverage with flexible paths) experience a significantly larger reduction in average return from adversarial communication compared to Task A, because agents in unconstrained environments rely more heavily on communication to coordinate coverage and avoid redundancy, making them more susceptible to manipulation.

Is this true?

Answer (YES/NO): NO